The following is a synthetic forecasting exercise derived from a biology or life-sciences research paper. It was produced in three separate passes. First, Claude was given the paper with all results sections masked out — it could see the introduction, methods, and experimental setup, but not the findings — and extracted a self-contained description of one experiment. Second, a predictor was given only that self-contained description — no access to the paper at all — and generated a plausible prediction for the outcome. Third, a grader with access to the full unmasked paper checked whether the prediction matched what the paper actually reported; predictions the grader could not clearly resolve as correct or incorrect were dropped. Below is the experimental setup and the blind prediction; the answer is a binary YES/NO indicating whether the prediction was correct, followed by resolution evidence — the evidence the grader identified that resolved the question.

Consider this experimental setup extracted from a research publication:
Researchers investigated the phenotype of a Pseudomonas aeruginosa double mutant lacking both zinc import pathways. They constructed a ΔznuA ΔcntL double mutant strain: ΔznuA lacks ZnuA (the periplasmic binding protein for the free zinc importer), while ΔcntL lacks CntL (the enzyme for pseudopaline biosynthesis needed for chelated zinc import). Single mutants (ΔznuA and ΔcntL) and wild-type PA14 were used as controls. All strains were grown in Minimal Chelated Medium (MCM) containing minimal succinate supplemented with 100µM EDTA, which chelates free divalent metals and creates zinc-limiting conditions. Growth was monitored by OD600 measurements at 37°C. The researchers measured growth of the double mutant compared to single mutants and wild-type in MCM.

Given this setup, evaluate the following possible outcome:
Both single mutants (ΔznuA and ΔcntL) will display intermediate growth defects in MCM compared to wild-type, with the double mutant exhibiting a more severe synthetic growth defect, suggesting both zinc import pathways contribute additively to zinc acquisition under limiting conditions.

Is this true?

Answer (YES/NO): NO